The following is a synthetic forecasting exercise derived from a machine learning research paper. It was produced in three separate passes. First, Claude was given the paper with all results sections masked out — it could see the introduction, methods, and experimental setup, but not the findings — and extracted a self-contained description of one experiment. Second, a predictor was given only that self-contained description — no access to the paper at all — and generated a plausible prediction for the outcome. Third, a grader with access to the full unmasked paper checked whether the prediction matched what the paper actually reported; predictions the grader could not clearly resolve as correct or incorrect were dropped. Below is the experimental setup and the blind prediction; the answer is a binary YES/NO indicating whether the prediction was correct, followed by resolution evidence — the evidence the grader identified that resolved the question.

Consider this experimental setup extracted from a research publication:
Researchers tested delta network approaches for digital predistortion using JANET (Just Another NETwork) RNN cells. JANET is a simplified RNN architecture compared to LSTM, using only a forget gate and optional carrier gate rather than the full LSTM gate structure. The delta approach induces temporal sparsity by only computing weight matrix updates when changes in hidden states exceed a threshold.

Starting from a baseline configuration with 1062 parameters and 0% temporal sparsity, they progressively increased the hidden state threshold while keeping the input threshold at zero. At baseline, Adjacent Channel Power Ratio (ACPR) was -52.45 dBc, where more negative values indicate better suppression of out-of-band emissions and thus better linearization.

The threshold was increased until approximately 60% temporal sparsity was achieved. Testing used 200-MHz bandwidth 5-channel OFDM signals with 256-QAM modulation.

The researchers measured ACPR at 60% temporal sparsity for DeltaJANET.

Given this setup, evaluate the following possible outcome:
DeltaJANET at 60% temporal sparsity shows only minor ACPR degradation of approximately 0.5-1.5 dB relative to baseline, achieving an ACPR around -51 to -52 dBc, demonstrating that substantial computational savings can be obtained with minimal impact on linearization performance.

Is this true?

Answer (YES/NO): NO